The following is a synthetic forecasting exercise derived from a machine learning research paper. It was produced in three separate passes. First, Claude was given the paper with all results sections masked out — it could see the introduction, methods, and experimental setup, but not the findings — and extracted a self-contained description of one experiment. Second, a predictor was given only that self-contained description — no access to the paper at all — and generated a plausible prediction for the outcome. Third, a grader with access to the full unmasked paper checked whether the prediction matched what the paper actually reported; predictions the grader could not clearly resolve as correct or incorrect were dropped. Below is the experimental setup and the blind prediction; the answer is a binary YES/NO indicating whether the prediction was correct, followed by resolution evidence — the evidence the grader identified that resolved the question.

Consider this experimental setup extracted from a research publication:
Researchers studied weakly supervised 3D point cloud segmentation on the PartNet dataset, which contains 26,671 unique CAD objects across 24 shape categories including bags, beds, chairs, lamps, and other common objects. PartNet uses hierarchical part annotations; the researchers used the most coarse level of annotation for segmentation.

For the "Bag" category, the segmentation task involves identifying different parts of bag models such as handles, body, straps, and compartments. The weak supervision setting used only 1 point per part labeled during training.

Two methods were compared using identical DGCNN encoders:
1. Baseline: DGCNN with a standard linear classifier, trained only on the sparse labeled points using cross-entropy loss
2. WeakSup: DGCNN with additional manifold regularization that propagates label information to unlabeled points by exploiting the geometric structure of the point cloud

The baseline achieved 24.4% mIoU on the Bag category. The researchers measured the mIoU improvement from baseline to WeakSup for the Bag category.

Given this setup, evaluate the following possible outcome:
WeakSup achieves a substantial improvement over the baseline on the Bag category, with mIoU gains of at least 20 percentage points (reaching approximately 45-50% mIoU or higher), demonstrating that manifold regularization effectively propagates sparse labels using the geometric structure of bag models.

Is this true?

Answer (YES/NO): NO